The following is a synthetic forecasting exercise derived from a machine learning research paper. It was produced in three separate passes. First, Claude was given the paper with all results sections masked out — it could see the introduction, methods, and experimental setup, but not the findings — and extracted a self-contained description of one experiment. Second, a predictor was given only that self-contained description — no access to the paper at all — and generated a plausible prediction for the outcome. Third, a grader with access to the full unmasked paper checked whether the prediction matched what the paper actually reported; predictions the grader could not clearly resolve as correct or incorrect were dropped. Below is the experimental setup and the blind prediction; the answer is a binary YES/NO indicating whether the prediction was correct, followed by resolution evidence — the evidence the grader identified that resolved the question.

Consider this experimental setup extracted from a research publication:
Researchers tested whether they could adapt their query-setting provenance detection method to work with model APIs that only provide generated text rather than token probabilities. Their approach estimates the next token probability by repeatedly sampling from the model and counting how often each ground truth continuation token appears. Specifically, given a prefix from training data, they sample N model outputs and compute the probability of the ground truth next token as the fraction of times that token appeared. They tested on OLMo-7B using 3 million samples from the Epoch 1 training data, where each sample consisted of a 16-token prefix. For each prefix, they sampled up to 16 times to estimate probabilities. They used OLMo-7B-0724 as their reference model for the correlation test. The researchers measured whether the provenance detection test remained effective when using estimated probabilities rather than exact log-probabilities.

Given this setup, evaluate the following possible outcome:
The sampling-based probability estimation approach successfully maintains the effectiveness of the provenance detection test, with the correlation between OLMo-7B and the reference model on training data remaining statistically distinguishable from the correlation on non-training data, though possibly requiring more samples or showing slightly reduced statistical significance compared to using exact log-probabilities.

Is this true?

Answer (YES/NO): YES